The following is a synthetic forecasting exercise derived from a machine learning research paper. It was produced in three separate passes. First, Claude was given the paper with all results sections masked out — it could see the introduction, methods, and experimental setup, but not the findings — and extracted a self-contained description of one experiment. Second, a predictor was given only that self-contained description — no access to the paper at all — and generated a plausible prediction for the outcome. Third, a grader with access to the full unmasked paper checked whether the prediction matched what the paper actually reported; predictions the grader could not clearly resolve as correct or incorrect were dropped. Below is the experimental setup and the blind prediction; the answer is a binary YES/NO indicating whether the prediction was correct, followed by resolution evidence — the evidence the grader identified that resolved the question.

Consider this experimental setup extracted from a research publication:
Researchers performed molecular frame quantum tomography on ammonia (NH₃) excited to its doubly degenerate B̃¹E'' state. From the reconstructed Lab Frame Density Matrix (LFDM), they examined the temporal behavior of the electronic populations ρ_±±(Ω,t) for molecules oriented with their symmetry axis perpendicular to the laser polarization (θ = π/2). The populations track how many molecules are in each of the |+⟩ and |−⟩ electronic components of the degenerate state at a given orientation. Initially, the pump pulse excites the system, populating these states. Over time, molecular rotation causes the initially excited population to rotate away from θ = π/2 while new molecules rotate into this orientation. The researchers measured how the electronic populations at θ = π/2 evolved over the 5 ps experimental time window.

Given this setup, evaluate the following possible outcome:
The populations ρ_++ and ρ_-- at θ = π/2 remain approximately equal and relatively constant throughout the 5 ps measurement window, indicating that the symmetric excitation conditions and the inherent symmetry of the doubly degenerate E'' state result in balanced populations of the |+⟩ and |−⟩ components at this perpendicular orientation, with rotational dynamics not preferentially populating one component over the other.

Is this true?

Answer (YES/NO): NO